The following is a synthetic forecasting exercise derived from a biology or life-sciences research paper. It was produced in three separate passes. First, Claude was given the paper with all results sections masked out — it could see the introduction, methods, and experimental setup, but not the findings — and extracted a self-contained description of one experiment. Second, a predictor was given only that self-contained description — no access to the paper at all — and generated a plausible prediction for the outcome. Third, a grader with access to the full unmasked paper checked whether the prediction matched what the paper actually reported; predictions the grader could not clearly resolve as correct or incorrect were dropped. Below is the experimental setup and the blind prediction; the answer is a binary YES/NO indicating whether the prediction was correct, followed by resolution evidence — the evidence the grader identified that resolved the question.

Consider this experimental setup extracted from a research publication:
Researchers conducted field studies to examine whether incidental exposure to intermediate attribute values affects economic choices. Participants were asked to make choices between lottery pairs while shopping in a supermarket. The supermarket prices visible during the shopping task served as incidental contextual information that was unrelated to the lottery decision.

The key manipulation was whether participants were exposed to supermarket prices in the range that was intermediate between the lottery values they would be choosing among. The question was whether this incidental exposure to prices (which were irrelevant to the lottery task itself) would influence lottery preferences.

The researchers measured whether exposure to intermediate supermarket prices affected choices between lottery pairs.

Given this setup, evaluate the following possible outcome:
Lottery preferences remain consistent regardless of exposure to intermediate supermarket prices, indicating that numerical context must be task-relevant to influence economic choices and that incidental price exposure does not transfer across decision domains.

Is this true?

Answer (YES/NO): NO